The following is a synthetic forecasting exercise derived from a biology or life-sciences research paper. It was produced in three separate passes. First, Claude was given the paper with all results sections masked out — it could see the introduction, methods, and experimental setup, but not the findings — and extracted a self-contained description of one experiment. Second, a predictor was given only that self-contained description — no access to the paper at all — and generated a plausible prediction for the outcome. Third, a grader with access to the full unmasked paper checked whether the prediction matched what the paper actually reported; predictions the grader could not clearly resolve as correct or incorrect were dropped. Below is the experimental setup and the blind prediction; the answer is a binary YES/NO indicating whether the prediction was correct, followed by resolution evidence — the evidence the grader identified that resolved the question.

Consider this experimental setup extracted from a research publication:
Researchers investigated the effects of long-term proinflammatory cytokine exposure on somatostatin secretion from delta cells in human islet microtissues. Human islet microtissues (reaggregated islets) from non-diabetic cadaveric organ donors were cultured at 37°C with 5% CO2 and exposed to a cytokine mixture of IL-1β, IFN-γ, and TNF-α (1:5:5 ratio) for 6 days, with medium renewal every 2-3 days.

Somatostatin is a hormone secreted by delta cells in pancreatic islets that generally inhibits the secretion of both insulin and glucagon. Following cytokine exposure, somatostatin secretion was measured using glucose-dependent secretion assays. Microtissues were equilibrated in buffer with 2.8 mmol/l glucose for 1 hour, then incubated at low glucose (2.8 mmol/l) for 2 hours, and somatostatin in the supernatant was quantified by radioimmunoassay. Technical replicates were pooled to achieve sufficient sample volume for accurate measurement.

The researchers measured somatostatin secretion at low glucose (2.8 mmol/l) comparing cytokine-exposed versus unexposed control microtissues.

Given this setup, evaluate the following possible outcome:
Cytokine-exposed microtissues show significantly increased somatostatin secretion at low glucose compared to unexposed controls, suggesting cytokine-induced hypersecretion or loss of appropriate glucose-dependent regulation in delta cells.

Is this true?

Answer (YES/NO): NO